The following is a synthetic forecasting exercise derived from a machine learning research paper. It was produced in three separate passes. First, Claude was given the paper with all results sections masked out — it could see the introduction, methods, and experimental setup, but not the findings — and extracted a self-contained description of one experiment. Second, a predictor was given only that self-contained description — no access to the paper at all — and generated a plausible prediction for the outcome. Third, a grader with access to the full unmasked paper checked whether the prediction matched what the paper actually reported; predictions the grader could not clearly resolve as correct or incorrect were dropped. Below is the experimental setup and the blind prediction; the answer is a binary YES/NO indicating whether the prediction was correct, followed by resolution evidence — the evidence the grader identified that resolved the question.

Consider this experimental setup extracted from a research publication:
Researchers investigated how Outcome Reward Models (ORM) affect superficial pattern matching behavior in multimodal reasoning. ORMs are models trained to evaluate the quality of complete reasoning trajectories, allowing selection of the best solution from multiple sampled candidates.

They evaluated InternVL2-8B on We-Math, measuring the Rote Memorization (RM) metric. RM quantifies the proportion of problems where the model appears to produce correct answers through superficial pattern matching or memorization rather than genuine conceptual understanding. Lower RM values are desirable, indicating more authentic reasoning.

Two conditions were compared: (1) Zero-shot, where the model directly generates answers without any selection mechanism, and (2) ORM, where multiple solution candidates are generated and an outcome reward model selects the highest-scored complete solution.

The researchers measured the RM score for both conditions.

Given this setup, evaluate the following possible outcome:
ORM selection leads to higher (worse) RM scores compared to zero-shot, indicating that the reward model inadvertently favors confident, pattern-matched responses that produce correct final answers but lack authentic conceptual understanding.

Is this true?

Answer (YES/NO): NO